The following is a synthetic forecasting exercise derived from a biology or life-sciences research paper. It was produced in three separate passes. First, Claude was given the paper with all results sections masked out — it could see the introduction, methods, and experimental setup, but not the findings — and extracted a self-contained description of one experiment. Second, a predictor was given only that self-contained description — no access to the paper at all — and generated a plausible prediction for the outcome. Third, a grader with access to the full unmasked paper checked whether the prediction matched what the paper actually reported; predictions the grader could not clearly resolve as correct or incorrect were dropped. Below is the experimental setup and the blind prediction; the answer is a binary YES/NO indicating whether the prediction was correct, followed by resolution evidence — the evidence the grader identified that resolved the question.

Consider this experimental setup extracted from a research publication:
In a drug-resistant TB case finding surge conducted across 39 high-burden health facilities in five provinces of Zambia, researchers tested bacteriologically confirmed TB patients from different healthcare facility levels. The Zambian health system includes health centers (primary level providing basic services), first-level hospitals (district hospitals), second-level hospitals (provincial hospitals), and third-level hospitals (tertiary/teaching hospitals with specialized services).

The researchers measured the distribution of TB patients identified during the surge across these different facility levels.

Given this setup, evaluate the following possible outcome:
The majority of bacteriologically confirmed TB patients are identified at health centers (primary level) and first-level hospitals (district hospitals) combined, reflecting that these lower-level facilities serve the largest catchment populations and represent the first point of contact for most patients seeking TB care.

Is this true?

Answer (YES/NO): YES